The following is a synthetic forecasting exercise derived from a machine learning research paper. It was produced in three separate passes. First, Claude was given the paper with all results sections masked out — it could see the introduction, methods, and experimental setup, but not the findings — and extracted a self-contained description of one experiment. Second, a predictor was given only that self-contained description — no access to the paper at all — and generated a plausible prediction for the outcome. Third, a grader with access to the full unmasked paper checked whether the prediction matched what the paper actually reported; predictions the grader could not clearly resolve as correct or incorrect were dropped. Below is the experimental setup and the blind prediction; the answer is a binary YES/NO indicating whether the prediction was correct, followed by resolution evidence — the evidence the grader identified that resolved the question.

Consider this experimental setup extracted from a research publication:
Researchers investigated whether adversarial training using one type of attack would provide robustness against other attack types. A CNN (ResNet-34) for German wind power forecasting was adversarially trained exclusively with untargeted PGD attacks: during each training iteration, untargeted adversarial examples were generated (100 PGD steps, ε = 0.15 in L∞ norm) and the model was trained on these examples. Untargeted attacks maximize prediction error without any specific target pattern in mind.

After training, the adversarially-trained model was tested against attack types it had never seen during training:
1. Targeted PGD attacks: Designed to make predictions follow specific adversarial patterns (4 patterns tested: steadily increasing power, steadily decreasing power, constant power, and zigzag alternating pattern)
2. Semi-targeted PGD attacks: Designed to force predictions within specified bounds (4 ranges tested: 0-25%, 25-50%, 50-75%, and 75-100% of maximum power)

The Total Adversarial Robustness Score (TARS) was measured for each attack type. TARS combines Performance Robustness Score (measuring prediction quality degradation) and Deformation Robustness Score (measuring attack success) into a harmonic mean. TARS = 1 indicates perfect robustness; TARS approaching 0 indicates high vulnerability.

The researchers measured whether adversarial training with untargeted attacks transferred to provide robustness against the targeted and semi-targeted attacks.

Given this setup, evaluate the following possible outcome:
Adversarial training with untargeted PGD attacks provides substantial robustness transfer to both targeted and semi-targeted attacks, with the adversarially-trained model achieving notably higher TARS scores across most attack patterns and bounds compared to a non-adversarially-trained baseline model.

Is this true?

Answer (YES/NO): YES